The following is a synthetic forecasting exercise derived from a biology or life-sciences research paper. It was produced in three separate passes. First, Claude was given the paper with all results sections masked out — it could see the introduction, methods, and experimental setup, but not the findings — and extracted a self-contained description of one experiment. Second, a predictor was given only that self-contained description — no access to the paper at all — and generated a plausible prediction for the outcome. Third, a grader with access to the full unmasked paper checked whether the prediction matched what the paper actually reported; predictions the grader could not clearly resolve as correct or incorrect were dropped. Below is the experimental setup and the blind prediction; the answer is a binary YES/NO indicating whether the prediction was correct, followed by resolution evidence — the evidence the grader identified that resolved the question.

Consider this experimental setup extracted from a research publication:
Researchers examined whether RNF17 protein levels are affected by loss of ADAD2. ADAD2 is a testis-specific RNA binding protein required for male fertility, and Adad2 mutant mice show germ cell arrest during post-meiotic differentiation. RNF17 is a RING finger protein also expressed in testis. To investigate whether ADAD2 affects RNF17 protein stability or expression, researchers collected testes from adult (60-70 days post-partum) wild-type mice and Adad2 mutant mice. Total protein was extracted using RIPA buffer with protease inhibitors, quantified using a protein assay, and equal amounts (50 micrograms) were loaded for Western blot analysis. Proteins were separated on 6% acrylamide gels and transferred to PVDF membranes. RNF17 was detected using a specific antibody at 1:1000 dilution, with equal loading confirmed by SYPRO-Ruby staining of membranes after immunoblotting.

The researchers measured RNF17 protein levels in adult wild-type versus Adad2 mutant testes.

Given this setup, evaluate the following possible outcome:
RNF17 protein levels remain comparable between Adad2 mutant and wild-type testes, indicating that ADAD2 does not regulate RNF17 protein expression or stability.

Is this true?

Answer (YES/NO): NO